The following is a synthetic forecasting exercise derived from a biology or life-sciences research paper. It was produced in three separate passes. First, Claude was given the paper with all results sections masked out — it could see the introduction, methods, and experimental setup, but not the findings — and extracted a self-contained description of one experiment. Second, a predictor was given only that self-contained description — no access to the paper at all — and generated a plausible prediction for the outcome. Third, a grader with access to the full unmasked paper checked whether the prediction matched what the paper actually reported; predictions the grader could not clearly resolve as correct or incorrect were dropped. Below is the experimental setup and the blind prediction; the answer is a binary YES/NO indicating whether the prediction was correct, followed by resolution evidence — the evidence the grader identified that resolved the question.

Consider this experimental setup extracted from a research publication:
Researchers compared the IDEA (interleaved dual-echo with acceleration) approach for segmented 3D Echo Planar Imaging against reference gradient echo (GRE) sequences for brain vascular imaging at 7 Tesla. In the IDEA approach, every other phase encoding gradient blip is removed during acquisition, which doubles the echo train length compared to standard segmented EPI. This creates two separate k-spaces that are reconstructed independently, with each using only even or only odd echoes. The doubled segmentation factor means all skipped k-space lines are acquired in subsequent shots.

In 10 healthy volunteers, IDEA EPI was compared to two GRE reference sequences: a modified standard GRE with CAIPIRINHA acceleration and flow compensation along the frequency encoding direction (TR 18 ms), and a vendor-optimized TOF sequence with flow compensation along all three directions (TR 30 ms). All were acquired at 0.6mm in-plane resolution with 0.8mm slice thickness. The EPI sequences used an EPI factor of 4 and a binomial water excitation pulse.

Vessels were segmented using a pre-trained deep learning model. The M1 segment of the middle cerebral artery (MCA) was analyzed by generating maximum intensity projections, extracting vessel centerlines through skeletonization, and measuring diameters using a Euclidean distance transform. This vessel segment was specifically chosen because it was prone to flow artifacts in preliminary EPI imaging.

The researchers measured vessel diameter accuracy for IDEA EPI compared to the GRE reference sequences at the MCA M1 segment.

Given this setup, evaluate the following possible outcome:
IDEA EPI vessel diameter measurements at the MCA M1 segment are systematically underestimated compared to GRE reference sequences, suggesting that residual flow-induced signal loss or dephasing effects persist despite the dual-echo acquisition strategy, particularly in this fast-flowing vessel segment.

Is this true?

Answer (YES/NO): NO